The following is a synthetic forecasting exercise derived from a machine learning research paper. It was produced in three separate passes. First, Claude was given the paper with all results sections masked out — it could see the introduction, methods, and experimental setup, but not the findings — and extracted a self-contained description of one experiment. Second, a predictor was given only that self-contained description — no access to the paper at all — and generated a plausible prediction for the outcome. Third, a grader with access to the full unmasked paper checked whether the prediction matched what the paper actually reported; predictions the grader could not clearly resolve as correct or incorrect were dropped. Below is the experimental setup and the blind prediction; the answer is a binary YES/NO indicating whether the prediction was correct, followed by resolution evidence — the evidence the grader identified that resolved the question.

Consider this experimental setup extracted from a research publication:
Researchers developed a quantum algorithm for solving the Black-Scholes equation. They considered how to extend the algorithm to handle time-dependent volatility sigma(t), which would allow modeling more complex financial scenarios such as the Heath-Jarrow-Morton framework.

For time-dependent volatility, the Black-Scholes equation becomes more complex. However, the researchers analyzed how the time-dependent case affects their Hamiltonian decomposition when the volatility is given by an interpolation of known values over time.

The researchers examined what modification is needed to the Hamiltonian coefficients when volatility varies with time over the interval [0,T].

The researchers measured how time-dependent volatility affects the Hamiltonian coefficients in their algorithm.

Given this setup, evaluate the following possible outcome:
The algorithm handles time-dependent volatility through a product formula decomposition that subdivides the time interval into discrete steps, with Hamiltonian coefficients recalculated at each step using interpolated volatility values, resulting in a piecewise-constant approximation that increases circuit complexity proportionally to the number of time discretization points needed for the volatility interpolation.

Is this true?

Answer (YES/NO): NO